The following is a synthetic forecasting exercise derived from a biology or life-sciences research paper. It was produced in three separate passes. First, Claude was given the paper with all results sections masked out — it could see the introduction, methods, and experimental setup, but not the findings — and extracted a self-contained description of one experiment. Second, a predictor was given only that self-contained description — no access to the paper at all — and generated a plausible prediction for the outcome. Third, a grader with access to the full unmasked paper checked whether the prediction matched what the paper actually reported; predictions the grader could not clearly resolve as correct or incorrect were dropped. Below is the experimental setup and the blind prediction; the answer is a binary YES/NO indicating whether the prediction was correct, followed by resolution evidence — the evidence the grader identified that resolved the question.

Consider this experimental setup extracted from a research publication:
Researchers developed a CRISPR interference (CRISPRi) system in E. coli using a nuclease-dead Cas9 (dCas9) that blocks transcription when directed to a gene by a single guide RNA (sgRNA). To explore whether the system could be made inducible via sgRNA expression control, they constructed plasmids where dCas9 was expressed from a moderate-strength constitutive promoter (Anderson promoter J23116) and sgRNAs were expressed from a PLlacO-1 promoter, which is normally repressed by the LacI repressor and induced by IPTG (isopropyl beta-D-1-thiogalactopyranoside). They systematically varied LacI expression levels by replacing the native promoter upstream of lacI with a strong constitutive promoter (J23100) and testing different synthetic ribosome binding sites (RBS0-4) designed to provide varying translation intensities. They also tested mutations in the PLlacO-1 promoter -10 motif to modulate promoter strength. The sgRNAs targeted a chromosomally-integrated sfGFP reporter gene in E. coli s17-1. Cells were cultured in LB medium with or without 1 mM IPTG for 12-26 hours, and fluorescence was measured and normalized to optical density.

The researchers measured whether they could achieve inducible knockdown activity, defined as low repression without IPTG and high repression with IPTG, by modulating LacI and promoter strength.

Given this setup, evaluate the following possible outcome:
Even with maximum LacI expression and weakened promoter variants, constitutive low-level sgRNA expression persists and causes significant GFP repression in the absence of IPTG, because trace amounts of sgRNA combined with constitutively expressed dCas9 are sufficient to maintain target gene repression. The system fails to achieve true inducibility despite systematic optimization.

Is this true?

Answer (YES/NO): YES